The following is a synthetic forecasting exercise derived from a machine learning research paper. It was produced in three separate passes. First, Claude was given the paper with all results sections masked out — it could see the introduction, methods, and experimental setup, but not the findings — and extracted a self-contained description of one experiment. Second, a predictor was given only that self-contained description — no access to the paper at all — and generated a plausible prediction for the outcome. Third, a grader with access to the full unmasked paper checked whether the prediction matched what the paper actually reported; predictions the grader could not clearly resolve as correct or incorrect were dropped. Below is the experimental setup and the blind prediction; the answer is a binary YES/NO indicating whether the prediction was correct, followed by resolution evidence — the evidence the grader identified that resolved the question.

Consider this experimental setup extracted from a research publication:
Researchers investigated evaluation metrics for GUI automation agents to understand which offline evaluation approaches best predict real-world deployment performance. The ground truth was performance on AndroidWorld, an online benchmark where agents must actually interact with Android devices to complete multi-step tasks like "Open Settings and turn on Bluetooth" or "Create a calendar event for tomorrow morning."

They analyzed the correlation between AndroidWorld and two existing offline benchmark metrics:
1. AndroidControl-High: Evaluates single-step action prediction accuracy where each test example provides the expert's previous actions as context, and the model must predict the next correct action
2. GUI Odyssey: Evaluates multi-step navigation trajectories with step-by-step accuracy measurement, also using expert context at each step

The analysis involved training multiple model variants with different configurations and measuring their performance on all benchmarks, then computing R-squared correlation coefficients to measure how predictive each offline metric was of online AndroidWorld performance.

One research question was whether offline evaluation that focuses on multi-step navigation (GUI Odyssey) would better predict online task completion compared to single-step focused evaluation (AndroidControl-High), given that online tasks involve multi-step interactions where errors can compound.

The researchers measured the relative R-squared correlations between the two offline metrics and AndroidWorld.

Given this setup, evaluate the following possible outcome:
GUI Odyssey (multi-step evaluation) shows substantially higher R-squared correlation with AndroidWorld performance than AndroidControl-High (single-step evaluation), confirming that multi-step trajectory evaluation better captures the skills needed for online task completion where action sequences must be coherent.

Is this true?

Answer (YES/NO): NO